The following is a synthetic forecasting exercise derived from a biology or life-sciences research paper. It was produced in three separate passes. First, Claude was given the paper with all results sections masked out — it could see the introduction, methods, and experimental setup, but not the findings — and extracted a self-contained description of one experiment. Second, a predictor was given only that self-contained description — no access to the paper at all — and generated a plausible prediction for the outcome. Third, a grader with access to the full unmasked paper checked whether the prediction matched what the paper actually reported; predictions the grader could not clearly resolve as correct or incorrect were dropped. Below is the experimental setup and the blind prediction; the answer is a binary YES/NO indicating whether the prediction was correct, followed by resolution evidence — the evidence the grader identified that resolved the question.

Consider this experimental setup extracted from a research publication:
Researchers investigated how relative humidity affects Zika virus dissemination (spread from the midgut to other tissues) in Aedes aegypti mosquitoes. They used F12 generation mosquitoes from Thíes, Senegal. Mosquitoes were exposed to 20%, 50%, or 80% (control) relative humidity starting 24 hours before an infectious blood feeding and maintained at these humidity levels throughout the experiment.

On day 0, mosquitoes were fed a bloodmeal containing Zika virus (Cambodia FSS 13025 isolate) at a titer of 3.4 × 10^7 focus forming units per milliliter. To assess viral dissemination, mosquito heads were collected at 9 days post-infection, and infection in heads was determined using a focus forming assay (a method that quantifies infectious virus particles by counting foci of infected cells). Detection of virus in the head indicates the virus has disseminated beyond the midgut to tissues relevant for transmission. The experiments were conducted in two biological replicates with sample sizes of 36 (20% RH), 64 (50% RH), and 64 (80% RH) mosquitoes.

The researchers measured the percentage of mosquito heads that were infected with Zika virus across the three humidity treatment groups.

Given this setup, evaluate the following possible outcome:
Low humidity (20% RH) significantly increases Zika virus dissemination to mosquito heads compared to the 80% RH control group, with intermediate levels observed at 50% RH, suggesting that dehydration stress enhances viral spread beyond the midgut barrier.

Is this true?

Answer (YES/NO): NO